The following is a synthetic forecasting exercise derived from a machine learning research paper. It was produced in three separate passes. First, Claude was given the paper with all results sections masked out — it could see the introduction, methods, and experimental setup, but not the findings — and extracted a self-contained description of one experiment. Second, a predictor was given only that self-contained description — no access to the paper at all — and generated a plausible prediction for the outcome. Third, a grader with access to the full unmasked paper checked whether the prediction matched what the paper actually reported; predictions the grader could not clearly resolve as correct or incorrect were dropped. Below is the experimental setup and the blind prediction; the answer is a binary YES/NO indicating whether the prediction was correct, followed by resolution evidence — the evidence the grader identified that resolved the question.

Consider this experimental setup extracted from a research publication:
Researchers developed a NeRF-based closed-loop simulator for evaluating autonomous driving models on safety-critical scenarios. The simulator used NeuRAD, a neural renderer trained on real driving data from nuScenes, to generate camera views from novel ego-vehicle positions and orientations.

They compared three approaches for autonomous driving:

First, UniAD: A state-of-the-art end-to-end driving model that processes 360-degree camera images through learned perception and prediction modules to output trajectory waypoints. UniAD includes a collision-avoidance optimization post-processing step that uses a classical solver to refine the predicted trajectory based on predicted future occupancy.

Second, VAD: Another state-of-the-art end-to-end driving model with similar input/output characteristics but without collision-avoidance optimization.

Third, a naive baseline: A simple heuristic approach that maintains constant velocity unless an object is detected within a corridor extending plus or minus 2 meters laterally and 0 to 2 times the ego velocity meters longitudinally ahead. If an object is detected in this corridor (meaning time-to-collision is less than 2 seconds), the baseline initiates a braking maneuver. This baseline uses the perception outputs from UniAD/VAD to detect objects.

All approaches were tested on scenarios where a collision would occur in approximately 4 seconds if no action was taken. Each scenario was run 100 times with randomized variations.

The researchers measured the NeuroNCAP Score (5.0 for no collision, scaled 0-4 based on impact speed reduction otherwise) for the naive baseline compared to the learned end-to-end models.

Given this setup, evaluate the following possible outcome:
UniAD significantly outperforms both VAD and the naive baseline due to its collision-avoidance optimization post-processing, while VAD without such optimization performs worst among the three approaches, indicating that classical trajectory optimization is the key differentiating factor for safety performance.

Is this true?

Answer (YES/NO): NO